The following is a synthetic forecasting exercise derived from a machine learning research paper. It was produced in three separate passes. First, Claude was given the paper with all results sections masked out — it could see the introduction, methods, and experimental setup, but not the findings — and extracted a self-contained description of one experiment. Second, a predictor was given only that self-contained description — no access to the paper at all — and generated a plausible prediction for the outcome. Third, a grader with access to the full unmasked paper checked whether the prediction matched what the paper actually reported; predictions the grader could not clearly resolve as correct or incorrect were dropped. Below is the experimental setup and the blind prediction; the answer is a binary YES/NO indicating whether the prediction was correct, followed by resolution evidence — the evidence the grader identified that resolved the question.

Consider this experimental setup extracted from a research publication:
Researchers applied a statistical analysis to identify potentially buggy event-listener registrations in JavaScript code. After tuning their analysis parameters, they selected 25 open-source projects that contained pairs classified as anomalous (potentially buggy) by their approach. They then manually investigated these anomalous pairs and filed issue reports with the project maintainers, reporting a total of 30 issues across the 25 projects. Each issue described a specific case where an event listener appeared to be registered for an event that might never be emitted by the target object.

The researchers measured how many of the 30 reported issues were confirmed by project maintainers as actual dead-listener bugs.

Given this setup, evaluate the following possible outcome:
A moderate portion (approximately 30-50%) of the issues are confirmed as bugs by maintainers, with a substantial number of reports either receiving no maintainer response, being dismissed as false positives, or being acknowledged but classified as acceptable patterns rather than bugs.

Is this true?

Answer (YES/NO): NO